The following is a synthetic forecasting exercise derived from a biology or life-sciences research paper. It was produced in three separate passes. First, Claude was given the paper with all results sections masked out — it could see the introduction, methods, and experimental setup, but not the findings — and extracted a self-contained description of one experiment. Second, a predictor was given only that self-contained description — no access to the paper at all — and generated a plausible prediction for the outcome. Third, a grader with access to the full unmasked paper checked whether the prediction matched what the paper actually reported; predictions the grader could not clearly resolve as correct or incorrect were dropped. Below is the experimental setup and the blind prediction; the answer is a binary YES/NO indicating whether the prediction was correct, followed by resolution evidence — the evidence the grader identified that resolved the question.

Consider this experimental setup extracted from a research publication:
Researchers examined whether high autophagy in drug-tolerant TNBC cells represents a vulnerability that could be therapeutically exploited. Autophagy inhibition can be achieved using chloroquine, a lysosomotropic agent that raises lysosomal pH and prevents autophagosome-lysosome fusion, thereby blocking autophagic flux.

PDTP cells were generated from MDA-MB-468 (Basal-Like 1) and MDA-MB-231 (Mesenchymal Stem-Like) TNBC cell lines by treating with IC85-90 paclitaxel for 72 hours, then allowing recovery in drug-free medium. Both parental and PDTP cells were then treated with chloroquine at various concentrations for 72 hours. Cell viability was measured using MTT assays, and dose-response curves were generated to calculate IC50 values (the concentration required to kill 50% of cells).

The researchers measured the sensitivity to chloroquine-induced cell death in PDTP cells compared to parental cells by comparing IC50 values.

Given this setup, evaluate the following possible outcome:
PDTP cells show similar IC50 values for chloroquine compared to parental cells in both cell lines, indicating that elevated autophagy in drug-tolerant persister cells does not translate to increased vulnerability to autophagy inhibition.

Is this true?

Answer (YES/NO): NO